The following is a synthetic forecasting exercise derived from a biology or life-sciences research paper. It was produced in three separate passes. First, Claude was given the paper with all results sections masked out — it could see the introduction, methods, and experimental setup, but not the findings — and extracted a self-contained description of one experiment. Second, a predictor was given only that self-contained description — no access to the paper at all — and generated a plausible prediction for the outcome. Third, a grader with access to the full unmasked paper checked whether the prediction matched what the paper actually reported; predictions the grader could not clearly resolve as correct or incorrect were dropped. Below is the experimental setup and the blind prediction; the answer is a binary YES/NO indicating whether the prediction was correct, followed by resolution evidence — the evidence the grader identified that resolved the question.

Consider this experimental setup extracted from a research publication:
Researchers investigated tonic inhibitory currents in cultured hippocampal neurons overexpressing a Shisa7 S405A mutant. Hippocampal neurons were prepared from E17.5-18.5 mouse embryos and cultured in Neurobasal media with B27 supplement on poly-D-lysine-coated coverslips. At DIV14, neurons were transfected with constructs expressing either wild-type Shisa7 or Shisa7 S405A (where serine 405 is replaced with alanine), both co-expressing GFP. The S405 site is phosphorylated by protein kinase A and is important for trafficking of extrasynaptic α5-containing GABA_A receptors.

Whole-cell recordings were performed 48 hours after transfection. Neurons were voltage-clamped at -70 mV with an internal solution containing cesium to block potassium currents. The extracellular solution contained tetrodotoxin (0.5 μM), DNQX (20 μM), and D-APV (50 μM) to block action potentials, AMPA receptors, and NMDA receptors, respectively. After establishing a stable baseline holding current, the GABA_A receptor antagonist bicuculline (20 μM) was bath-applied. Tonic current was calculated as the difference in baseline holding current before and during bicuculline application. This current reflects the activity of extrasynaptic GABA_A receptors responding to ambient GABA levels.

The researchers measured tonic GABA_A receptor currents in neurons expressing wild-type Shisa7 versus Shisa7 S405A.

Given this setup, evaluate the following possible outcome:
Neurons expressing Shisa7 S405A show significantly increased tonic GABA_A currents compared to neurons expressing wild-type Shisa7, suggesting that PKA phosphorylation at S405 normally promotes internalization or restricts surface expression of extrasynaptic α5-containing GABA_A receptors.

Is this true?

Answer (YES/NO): NO